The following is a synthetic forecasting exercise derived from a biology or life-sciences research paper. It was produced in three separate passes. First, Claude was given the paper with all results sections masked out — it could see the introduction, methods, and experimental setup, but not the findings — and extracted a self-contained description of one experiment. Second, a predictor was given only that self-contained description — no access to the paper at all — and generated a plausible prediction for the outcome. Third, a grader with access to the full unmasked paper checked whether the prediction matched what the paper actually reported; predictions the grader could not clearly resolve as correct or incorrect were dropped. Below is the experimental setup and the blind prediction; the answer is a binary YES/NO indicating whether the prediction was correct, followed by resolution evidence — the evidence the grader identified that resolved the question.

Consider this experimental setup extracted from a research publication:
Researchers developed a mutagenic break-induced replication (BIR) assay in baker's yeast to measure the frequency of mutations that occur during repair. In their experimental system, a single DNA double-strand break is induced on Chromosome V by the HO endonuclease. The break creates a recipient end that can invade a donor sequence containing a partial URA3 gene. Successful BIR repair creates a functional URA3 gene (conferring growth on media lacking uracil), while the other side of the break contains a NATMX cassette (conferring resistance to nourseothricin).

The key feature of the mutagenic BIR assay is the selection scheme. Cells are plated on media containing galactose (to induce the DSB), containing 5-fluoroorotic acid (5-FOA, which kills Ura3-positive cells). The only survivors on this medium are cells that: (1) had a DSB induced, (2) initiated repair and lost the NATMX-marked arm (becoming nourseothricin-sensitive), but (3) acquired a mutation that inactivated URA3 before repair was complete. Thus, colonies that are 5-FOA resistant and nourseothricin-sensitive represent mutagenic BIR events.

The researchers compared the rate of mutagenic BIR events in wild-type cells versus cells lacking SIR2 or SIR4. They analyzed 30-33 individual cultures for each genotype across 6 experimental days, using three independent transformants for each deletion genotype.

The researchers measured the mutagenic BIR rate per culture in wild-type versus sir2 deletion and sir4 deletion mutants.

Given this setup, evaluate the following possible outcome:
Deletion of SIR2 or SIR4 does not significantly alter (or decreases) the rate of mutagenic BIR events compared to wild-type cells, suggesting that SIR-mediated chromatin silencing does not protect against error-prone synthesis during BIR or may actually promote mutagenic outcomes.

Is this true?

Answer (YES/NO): NO